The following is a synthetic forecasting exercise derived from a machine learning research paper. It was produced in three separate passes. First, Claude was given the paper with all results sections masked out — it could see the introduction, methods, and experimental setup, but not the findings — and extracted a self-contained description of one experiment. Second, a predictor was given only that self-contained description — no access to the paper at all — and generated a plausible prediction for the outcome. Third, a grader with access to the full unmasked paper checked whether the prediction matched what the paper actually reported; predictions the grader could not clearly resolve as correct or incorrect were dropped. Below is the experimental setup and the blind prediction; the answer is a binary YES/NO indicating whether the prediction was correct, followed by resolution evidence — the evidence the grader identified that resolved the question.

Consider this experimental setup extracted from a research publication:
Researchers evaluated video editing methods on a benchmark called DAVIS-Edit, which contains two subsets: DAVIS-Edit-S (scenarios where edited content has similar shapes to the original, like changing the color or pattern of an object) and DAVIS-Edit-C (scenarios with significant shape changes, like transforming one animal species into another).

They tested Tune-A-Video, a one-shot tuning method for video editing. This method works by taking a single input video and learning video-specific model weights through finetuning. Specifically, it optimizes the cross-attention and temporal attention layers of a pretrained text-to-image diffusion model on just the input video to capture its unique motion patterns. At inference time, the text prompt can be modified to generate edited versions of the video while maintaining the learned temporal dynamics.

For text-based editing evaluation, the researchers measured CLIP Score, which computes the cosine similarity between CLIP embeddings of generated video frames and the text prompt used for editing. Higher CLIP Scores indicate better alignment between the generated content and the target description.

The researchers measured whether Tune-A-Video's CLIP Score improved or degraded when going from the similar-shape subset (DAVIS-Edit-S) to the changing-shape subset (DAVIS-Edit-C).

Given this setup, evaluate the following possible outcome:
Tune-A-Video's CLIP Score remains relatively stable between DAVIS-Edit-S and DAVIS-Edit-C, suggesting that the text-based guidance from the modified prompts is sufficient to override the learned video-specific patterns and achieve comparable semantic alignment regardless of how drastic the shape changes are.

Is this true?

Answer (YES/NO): YES